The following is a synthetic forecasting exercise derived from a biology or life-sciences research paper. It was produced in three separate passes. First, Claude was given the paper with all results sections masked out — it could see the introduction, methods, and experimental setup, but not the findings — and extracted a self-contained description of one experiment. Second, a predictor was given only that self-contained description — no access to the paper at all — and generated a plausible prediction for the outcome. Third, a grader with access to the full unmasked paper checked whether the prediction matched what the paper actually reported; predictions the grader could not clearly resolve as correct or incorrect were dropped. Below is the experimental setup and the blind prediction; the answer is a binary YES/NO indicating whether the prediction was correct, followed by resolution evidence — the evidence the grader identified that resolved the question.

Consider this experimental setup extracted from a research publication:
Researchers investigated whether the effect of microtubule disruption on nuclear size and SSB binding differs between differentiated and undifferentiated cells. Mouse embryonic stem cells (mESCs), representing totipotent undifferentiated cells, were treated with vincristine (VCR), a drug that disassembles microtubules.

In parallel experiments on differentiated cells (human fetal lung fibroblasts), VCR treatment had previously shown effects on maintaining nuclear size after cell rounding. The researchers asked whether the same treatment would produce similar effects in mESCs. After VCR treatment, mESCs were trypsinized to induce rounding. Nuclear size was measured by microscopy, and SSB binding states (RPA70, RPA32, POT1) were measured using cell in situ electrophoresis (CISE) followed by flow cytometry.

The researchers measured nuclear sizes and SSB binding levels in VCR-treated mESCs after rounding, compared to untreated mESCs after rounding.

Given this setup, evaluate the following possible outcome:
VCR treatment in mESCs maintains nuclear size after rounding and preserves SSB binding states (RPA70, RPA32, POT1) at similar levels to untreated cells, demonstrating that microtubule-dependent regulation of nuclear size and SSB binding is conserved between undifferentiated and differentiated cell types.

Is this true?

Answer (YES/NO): NO